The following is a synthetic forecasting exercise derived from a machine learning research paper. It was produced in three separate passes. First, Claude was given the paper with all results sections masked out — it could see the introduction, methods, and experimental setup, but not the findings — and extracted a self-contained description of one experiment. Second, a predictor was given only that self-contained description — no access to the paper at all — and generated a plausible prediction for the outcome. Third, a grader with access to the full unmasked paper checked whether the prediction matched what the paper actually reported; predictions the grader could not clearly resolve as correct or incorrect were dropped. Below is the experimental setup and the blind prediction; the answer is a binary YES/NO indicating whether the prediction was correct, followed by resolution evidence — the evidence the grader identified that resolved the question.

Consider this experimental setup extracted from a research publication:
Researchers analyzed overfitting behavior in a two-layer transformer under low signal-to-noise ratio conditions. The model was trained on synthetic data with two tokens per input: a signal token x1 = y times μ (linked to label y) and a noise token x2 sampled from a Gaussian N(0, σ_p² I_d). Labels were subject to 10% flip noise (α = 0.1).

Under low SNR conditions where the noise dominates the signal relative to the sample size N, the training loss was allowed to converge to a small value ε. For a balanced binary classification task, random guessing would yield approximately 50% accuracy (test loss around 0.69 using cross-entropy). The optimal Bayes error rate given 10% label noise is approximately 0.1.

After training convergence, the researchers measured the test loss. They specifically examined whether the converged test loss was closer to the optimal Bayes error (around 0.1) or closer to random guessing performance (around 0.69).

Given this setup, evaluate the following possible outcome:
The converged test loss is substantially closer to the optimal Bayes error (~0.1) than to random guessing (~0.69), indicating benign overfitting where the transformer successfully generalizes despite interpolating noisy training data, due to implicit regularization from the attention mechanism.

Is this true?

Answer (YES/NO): NO